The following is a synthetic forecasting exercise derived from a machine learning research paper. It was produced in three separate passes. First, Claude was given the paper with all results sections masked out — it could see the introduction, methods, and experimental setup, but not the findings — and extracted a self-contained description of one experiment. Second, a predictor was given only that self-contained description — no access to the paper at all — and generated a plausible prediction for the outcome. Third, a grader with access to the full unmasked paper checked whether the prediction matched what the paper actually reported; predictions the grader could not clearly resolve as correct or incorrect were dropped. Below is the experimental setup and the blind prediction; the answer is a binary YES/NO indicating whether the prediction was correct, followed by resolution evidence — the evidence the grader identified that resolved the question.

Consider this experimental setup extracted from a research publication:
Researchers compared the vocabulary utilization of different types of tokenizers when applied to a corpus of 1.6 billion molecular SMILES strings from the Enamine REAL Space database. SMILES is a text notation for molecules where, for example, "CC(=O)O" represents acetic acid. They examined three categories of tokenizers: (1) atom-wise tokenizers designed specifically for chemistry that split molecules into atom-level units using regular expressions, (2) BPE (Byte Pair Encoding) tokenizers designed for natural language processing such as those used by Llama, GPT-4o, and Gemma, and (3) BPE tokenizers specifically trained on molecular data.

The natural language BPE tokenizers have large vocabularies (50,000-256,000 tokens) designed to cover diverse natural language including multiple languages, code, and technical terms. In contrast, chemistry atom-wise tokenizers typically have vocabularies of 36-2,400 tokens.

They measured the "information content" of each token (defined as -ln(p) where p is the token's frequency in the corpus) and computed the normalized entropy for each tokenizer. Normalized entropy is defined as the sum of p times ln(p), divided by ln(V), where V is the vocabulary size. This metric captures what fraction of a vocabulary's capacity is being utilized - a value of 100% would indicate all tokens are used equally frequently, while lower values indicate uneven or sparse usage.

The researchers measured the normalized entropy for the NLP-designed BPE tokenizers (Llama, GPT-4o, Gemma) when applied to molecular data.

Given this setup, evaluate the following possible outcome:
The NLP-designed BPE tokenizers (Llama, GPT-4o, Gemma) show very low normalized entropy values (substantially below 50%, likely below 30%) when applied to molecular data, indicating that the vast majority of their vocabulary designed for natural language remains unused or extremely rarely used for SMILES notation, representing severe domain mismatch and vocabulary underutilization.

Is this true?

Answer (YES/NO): YES